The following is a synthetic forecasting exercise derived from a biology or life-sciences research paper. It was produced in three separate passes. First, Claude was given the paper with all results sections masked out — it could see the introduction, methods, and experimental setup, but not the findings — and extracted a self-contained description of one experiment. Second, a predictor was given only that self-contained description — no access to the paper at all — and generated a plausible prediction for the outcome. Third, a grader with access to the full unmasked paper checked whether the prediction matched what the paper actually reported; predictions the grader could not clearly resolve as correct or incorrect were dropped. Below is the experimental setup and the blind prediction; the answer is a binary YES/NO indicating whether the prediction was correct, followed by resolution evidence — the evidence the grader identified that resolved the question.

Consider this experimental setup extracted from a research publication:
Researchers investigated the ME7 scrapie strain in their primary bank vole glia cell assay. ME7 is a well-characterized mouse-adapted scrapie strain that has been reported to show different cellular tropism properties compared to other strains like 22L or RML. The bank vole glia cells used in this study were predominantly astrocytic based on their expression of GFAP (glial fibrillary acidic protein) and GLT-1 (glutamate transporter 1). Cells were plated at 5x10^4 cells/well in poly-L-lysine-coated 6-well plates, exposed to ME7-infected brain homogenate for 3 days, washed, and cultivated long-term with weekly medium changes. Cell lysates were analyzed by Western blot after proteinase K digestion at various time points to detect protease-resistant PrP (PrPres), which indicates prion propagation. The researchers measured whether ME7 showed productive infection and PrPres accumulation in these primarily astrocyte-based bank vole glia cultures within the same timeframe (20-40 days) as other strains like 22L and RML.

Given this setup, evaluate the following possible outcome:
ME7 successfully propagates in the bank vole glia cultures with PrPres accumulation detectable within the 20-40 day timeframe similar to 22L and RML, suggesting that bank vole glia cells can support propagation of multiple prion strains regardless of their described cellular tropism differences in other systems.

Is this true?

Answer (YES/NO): NO